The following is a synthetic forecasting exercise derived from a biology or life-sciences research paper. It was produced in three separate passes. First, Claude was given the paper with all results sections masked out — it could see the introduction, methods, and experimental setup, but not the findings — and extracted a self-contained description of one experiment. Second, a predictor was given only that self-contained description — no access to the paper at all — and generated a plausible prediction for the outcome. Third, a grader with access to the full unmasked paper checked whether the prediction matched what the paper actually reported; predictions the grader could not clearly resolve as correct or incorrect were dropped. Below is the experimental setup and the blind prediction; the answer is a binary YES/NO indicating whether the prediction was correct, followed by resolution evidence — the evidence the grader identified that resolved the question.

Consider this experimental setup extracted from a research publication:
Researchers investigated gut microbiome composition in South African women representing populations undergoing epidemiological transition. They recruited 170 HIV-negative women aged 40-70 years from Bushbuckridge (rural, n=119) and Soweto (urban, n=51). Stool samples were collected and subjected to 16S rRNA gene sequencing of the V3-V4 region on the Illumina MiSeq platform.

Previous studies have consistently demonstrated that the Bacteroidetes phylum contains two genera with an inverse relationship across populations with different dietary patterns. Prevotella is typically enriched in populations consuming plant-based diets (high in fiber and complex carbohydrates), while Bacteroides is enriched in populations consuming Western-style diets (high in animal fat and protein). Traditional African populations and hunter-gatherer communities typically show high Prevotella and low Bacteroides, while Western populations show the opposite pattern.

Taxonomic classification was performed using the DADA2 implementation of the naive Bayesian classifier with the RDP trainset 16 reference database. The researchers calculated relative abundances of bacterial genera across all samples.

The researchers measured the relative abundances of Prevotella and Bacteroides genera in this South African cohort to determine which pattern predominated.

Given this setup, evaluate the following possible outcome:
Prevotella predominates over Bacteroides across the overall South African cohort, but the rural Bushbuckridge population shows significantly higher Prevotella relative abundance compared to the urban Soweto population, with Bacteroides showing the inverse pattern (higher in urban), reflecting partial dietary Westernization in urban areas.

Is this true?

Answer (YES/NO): NO